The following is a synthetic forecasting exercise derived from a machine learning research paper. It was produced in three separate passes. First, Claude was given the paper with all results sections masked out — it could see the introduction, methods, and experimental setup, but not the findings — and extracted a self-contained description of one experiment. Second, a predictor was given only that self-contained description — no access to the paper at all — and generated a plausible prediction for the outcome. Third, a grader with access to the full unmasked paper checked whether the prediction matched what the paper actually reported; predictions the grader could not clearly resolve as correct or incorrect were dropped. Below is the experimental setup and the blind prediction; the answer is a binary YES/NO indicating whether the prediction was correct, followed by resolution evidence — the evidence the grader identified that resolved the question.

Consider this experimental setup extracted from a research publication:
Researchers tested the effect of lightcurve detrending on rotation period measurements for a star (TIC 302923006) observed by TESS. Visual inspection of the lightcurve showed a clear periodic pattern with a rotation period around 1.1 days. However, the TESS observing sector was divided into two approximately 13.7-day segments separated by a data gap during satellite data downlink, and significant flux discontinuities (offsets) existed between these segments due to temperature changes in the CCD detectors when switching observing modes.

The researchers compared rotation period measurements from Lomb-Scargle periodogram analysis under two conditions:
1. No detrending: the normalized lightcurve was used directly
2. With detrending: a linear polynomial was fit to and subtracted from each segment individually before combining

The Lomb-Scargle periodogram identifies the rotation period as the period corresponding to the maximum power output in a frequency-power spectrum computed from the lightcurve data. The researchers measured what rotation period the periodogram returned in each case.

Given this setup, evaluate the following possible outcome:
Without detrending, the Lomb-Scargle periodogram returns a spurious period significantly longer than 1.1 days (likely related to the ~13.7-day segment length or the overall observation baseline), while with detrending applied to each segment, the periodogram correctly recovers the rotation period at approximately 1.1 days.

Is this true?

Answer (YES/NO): YES